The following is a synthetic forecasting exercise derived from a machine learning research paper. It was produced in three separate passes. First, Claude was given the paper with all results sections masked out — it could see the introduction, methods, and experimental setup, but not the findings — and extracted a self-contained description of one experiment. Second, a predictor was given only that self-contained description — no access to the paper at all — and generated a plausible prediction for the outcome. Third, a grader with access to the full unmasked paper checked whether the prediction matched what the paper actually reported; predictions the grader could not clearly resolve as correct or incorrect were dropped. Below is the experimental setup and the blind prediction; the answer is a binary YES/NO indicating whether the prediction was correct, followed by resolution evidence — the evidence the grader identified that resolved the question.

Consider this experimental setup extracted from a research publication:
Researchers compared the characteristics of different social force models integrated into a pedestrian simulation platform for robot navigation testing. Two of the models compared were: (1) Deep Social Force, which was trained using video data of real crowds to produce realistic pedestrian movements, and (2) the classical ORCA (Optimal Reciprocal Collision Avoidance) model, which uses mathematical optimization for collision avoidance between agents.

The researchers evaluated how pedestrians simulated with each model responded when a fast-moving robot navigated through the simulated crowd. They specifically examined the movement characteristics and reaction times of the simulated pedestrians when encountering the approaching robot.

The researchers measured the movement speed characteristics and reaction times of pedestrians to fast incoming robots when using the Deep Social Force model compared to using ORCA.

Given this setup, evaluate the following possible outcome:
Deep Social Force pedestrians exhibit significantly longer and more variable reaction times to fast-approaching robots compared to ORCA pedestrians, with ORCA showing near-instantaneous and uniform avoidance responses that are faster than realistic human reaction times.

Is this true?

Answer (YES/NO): NO